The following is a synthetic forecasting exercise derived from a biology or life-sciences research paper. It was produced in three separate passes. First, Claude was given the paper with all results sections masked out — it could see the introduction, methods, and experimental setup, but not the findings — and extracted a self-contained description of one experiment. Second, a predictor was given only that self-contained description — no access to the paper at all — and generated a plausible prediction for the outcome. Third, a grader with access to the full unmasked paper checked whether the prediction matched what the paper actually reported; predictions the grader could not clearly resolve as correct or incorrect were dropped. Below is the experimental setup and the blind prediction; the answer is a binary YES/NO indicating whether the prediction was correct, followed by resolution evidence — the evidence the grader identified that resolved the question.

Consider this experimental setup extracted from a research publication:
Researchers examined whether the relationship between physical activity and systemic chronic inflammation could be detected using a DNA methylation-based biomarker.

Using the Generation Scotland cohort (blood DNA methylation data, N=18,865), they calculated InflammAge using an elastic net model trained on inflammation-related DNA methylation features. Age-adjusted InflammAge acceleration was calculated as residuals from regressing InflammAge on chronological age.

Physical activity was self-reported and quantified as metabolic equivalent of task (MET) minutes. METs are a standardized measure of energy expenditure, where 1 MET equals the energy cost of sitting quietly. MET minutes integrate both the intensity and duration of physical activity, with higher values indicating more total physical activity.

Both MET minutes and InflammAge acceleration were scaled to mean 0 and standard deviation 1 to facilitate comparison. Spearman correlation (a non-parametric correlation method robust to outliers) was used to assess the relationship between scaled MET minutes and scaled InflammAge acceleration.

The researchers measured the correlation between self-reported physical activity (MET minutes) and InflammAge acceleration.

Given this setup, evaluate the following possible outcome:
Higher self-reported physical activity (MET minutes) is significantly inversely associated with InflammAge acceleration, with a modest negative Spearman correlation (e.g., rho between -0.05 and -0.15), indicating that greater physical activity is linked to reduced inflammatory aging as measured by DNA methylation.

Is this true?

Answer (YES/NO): NO